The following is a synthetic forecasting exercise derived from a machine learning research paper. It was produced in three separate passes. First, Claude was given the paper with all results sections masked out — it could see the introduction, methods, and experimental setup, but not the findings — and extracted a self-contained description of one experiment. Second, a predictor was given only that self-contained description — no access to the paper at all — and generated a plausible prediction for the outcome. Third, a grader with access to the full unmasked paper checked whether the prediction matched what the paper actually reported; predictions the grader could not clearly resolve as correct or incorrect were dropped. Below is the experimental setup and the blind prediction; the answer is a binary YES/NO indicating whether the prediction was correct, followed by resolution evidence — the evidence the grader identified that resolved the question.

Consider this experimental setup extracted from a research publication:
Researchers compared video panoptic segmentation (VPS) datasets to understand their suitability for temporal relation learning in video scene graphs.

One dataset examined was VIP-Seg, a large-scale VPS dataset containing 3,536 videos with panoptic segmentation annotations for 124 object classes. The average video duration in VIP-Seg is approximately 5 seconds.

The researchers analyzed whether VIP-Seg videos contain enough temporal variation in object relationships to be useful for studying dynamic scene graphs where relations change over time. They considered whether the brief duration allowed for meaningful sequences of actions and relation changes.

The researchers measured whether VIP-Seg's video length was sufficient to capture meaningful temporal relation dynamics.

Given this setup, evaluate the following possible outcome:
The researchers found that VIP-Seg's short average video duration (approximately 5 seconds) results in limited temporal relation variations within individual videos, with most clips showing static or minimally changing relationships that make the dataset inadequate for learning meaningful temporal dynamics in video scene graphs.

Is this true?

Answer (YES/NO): YES